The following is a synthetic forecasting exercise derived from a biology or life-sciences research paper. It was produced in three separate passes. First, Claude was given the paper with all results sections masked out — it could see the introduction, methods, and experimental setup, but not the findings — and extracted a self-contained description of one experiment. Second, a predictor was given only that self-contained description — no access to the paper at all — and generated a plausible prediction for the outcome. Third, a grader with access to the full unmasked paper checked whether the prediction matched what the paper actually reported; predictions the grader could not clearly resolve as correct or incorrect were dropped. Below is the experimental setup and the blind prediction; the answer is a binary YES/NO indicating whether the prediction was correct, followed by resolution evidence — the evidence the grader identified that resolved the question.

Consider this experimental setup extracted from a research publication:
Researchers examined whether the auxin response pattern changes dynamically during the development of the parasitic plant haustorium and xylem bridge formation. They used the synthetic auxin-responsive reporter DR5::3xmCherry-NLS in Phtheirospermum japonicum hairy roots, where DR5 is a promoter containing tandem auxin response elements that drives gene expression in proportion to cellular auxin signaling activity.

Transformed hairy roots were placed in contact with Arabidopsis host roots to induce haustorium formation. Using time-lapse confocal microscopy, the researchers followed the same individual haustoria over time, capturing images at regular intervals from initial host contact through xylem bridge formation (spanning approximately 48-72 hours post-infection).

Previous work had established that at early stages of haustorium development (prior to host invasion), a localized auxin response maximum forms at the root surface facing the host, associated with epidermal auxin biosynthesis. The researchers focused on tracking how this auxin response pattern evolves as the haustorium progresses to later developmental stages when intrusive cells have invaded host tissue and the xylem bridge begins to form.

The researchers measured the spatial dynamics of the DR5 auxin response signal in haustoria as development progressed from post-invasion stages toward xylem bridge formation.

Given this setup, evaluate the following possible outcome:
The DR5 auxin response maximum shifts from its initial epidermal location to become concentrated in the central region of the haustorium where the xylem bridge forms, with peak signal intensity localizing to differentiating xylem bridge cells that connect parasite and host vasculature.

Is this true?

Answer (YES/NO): NO